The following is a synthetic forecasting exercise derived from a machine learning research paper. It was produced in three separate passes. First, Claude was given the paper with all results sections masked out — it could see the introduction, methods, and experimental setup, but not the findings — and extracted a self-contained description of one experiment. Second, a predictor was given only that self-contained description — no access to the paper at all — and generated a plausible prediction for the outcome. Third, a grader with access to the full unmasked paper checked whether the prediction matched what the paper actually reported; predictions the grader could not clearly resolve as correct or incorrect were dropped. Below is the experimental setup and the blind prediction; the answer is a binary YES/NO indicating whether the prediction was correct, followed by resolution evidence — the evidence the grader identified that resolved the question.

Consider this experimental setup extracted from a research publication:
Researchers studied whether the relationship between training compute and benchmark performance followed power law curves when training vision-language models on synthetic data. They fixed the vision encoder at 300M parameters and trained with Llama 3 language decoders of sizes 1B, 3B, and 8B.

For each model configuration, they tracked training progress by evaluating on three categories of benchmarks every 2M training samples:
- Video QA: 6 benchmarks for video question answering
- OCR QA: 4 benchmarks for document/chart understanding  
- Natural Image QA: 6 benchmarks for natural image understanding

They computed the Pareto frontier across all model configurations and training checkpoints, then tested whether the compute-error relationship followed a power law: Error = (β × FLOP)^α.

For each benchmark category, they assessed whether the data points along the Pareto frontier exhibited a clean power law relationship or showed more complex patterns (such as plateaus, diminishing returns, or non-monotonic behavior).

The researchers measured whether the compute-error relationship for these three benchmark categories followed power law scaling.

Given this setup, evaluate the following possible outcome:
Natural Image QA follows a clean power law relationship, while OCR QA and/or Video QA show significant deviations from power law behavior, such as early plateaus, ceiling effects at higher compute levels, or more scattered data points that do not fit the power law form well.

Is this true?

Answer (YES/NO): NO